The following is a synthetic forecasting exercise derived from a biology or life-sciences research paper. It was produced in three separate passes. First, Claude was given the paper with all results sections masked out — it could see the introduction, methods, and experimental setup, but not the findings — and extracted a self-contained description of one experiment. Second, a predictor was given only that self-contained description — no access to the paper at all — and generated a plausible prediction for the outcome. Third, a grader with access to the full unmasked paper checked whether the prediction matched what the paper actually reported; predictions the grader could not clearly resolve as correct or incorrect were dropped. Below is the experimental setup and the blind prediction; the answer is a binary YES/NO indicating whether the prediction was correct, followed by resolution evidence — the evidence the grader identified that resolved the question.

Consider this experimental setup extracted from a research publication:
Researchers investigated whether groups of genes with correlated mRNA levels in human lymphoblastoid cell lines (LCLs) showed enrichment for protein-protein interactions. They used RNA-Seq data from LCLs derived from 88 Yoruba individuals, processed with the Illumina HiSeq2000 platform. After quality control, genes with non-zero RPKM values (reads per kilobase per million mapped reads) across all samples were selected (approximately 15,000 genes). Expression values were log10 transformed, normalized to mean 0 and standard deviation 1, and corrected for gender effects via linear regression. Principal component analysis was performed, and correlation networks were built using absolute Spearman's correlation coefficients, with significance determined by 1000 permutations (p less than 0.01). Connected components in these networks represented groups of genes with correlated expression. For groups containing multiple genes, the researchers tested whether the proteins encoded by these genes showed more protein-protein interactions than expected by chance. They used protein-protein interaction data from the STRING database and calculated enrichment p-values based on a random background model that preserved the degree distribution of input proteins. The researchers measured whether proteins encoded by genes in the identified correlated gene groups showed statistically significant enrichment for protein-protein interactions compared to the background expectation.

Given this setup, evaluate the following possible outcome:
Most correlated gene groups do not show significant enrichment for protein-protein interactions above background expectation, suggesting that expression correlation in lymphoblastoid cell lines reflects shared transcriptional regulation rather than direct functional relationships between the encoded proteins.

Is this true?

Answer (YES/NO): NO